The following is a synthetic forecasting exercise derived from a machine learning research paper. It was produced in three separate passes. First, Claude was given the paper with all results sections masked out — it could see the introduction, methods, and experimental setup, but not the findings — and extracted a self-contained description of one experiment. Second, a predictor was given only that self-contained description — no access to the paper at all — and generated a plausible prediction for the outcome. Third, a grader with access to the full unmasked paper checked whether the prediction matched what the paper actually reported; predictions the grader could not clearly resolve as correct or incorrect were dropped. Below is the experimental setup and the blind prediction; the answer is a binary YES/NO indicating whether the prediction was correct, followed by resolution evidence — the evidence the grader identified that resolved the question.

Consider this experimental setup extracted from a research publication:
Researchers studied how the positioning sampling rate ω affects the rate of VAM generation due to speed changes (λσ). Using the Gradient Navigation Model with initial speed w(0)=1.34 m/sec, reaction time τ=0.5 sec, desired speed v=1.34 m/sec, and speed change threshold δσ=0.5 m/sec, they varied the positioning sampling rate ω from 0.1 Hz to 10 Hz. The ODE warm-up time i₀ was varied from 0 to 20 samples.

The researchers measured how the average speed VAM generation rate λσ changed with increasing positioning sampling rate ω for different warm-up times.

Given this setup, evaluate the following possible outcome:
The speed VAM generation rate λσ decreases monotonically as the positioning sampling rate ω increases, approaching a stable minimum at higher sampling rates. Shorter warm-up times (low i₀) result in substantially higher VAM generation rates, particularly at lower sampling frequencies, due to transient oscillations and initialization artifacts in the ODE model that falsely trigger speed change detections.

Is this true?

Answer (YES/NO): NO